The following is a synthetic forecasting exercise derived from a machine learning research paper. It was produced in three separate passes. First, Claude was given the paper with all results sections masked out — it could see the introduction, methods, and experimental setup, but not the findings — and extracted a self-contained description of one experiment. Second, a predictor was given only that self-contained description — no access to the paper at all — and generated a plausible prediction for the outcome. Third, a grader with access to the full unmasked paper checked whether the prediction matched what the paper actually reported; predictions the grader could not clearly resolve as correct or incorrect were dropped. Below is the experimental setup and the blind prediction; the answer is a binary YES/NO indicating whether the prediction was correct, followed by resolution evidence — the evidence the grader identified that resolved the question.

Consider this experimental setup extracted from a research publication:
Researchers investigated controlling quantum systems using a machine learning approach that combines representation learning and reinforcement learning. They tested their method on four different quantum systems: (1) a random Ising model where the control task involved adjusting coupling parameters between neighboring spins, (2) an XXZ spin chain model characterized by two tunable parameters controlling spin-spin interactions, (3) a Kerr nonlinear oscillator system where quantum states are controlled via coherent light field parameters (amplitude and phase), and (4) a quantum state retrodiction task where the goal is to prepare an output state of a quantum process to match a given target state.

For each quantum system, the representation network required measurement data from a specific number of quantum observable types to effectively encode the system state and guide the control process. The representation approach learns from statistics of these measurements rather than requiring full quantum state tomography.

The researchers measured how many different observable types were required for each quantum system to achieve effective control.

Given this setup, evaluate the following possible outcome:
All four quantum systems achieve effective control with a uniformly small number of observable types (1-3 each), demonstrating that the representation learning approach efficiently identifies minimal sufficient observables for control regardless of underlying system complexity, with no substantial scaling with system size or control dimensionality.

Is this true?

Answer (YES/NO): NO